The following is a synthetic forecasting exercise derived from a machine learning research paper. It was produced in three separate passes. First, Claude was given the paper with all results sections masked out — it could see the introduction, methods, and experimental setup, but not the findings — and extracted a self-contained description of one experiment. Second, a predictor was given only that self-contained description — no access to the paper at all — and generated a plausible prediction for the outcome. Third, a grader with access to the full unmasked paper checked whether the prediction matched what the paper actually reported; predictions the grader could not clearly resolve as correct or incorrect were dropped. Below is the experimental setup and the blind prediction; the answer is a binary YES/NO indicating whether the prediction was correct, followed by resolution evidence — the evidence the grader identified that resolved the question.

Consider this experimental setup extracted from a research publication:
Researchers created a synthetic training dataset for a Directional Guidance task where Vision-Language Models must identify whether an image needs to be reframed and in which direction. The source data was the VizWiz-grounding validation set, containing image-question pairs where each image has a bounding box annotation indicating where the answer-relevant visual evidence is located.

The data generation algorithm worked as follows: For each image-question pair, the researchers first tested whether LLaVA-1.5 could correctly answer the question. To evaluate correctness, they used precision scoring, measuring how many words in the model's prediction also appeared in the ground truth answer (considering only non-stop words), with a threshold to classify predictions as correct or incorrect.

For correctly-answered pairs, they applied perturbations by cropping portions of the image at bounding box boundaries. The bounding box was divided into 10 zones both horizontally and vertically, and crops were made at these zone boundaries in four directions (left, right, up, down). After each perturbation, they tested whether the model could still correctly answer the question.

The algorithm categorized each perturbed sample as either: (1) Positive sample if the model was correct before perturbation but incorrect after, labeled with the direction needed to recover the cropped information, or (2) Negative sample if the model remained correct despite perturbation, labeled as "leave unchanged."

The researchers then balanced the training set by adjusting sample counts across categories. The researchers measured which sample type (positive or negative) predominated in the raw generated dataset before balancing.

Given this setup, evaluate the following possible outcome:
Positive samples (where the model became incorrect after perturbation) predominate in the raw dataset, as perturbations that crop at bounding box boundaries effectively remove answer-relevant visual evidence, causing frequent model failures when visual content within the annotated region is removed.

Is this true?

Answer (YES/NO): NO